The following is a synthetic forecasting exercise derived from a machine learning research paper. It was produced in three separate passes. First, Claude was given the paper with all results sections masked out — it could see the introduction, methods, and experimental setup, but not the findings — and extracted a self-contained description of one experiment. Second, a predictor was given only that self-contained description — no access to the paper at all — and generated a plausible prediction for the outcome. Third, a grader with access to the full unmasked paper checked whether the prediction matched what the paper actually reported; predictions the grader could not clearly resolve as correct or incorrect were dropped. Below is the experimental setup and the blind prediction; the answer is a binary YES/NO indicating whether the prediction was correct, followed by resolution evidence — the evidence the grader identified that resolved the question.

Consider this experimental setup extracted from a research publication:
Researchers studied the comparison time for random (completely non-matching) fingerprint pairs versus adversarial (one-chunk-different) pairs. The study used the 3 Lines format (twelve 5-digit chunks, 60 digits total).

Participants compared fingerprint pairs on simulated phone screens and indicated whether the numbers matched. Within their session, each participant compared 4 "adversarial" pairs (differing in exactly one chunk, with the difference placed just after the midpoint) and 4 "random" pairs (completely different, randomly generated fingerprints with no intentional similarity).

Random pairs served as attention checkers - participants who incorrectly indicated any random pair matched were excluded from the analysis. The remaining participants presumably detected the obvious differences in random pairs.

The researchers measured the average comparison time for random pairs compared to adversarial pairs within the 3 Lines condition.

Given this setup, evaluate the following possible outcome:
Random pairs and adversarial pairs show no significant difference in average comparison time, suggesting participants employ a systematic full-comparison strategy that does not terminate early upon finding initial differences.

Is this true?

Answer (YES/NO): NO